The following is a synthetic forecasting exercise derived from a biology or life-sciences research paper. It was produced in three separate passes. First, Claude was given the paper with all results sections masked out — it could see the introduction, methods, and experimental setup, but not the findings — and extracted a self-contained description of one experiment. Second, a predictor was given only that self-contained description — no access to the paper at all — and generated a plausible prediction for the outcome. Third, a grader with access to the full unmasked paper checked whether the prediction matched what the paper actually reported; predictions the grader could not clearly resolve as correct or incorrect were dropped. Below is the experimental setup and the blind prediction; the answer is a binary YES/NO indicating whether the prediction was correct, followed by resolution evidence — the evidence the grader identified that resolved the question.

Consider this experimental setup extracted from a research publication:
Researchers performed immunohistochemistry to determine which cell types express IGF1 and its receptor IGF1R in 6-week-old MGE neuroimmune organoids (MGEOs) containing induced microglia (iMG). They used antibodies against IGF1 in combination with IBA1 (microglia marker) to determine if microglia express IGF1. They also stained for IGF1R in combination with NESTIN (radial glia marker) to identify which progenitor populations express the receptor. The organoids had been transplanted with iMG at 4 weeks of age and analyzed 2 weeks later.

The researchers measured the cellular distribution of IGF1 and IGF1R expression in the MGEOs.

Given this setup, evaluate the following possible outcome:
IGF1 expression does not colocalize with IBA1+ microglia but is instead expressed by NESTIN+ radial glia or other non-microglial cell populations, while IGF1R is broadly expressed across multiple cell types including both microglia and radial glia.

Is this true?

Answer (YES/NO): NO